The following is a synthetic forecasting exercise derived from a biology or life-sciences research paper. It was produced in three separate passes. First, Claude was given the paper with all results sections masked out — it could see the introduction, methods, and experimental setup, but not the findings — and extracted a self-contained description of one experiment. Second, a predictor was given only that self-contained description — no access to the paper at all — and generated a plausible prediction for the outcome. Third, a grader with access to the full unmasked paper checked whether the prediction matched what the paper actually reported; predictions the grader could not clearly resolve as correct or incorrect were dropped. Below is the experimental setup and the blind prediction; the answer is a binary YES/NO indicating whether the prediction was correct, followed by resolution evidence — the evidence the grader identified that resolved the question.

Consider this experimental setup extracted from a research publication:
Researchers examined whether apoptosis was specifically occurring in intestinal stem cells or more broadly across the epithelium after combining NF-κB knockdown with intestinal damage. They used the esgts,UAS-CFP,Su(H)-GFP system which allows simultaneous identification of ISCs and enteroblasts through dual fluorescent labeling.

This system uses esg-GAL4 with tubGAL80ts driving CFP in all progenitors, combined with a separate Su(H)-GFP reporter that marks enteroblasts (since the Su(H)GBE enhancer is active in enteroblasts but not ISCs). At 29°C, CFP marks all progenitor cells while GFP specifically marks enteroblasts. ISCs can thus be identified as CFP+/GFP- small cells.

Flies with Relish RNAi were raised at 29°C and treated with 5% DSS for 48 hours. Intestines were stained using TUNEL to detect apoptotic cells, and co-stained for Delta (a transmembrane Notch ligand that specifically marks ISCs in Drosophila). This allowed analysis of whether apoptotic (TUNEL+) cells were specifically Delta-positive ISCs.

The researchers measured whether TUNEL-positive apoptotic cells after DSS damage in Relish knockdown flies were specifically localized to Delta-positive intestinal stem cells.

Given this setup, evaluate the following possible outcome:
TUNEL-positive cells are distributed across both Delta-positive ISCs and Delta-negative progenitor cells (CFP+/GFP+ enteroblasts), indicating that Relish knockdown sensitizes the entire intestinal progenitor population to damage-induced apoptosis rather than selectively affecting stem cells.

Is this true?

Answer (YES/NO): NO